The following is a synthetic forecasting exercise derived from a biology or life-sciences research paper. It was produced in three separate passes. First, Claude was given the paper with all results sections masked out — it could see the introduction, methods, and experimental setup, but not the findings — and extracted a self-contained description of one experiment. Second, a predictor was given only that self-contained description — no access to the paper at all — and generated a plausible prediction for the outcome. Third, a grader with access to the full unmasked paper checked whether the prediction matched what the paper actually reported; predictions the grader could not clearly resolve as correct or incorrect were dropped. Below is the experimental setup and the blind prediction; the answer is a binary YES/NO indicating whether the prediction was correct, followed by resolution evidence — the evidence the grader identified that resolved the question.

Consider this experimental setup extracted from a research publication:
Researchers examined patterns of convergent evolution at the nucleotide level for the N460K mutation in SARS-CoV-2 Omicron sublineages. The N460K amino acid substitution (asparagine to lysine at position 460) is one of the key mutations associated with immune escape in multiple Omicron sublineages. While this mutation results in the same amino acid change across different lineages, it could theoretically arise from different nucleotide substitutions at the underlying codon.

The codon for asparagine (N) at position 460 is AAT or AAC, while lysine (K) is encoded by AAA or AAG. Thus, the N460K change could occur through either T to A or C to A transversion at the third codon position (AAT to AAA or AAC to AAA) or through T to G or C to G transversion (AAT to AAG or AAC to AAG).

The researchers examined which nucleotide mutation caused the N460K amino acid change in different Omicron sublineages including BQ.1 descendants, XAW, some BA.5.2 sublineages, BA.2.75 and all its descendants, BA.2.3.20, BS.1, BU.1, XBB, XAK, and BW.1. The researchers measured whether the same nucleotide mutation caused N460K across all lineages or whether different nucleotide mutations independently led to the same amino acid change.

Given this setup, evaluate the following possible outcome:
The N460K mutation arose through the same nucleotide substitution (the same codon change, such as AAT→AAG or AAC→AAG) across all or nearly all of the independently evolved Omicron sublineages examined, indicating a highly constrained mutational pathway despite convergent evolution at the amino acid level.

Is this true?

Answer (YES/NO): NO